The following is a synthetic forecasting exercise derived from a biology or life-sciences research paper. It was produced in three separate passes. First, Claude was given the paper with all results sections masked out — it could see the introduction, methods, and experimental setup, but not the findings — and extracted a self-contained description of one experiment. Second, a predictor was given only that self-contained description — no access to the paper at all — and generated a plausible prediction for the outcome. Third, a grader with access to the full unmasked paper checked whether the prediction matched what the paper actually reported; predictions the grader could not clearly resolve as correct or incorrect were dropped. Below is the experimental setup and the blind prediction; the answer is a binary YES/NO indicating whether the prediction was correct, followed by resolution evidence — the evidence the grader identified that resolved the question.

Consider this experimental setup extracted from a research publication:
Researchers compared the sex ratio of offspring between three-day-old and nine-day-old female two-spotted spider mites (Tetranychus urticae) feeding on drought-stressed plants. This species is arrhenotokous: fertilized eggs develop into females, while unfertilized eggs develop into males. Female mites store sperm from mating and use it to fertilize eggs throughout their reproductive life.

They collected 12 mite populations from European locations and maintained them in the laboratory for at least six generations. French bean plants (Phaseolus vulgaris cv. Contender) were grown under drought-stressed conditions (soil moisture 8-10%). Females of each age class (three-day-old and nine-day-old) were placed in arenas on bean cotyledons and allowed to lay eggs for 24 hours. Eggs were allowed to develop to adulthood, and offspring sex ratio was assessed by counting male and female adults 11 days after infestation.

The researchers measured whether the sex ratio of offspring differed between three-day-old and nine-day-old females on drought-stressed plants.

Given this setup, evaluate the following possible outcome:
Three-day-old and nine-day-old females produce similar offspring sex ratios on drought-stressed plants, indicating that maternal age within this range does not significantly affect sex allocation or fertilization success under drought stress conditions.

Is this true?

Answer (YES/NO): NO